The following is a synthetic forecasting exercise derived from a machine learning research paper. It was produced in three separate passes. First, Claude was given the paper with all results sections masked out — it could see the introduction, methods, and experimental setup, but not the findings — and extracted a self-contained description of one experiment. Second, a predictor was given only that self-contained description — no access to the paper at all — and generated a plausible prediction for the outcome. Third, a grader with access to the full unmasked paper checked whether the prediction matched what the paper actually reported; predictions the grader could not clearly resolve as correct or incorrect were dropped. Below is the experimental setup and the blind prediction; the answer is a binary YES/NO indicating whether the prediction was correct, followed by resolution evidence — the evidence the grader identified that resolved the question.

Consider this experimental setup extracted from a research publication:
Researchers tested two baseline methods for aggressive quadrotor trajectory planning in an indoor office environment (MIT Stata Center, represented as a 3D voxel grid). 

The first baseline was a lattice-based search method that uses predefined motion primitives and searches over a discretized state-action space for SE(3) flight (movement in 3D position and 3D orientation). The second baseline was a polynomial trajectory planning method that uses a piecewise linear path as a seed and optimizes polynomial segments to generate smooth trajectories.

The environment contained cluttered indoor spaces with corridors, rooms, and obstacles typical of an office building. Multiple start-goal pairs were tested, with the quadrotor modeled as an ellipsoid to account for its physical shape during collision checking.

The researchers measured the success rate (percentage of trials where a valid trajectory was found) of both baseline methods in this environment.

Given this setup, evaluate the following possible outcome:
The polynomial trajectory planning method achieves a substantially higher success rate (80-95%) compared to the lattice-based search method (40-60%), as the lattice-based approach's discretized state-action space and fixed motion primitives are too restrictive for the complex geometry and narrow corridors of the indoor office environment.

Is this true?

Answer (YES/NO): NO